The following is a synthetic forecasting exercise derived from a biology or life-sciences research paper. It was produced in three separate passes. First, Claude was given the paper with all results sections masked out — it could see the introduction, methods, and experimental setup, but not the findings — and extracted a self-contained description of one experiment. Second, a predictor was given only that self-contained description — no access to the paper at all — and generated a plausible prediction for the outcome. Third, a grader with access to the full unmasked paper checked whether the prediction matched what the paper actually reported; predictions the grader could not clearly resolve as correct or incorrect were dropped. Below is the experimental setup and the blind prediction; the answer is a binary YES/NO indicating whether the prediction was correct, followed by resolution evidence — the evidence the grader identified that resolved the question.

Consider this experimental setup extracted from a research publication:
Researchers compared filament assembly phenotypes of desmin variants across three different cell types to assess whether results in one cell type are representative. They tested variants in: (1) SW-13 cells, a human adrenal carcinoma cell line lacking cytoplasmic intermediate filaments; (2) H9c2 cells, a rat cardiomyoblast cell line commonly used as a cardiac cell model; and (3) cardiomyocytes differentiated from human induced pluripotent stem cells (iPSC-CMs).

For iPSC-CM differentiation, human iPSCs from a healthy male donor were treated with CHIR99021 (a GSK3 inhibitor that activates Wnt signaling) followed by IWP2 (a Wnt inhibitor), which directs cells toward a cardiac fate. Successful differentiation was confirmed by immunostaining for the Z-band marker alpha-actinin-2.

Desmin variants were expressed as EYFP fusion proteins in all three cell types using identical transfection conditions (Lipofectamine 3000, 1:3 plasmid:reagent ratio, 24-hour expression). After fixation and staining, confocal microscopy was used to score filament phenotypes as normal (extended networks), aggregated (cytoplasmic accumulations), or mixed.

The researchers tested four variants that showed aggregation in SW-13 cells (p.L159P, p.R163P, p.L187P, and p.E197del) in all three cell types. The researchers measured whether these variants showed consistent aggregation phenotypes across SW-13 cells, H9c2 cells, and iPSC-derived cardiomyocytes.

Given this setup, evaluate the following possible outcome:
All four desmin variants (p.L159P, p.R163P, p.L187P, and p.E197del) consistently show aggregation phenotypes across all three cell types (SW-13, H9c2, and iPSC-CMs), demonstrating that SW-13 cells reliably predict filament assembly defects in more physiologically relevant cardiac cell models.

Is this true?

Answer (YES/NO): NO